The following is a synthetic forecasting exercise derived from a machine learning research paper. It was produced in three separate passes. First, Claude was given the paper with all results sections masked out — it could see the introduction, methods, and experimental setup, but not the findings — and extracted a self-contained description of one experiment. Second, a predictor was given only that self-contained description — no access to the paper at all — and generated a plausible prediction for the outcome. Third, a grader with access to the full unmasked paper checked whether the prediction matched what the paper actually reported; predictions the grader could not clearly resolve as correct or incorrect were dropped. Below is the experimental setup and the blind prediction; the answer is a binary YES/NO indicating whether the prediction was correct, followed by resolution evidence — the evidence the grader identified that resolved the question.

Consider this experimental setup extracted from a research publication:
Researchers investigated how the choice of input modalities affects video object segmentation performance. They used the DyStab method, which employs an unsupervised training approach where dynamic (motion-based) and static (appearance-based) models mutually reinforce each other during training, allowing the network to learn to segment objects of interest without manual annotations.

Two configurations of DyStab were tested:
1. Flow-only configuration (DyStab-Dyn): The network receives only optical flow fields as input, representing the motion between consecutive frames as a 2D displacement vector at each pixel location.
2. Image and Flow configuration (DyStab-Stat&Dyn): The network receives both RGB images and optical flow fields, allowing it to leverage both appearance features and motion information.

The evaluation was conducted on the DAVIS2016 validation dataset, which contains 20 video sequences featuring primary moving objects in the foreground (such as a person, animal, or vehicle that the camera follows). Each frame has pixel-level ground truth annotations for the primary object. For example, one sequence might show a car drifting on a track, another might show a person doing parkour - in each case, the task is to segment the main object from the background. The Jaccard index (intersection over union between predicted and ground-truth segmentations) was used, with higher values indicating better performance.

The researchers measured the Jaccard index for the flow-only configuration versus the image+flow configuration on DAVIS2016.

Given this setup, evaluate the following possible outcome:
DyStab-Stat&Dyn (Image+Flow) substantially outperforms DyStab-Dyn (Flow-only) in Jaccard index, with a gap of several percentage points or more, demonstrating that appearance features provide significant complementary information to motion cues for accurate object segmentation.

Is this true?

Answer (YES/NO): YES